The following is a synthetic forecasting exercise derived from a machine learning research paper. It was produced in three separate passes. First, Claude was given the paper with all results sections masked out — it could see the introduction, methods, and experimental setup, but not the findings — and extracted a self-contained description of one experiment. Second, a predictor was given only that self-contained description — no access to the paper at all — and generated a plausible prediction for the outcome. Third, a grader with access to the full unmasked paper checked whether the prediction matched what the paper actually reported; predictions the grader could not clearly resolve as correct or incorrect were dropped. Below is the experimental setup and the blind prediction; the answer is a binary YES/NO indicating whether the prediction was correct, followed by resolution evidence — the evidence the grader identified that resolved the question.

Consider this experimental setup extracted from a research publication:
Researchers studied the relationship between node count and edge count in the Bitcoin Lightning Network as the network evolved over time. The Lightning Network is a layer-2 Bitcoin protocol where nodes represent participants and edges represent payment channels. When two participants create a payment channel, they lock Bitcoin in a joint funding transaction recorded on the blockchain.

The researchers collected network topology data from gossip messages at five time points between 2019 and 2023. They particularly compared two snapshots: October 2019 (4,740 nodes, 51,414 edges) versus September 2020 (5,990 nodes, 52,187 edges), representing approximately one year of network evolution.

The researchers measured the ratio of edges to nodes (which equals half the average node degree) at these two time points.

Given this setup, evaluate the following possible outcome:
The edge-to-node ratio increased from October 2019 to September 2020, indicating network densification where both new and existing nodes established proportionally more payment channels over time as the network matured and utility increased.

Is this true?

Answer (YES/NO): NO